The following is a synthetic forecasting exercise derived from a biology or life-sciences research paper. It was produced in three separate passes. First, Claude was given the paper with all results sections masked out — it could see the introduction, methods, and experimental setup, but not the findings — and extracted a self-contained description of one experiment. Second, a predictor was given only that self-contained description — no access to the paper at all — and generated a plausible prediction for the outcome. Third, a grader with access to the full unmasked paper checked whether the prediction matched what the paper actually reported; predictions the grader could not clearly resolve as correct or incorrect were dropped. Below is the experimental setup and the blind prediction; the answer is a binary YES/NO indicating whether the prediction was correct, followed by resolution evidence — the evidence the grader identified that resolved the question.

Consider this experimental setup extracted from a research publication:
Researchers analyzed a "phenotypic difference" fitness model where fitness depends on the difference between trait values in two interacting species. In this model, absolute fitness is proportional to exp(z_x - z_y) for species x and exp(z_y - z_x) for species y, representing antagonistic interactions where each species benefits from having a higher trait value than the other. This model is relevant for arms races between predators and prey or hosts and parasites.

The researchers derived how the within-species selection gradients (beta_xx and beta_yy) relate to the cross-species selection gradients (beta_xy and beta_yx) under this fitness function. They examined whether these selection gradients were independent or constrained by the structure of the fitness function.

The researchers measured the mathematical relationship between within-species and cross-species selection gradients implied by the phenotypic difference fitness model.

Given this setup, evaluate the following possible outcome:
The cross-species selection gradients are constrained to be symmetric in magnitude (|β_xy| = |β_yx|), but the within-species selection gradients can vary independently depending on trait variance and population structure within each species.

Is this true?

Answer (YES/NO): NO